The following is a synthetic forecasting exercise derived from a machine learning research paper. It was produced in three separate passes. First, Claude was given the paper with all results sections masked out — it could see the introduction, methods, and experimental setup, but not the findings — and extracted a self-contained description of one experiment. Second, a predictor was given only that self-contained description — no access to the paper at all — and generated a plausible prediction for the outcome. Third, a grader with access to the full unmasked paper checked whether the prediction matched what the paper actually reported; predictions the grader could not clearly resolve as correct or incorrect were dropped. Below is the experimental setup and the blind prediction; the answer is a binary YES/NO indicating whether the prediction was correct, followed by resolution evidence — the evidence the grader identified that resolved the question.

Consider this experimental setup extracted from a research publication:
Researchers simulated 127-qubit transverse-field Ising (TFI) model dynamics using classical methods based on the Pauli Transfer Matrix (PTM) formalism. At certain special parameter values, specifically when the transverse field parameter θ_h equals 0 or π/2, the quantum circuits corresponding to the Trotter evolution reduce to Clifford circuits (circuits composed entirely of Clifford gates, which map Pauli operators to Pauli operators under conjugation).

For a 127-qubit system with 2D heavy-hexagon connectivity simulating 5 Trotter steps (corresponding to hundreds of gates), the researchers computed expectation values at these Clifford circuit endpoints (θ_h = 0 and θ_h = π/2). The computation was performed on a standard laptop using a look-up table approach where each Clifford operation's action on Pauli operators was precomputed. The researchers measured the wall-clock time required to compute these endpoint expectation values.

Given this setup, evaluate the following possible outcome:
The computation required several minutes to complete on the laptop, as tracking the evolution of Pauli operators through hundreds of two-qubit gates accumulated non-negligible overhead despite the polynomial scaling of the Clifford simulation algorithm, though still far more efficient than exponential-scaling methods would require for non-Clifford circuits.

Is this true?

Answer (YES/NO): NO